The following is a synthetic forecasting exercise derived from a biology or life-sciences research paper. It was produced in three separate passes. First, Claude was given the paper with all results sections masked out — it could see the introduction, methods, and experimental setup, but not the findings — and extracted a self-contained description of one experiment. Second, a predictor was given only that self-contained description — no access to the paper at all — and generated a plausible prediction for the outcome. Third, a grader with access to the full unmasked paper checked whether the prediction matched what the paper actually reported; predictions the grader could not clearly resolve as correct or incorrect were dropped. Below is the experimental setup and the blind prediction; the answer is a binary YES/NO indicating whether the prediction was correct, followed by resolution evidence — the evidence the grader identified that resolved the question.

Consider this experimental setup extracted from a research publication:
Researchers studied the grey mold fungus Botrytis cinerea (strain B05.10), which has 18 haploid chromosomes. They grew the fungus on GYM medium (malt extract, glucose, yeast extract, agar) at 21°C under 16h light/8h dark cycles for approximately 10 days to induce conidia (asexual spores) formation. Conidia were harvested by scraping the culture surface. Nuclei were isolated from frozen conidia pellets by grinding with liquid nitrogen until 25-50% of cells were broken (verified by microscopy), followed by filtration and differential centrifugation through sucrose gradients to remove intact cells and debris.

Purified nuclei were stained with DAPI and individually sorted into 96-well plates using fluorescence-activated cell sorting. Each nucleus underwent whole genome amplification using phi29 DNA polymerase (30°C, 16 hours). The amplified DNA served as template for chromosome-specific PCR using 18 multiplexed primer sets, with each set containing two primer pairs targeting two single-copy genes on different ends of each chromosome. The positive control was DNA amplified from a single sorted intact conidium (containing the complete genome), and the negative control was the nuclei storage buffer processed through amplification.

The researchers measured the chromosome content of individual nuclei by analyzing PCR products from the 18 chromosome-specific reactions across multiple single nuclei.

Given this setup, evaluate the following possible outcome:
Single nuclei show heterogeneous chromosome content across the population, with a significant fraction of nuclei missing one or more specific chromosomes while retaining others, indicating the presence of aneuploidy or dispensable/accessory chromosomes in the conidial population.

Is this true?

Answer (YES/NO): NO